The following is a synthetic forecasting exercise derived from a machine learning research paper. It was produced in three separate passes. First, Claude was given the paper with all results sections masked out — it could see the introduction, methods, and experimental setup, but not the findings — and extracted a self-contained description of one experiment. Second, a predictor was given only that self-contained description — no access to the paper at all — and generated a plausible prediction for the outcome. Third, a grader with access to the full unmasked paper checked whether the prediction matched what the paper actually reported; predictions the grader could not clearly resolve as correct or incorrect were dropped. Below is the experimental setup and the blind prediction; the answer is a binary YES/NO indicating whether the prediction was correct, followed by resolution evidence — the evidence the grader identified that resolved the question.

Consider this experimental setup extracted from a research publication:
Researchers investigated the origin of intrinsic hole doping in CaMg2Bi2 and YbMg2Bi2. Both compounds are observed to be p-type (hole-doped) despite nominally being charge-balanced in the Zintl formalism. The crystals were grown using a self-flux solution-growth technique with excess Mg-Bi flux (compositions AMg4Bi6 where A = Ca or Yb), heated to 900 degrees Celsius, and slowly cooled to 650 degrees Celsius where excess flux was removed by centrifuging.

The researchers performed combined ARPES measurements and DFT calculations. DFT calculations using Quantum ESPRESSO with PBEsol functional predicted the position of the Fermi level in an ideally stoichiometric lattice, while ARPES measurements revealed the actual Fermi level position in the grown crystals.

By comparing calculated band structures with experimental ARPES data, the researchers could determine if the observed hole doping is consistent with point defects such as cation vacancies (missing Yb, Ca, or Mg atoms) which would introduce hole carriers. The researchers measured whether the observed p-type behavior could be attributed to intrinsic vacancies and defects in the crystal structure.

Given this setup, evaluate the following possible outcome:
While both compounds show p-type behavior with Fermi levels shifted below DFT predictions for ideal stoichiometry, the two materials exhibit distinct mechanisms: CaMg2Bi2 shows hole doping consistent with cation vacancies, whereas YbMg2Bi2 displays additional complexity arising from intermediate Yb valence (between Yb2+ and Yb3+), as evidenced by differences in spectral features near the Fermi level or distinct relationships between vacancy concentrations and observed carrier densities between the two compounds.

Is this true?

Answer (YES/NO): NO